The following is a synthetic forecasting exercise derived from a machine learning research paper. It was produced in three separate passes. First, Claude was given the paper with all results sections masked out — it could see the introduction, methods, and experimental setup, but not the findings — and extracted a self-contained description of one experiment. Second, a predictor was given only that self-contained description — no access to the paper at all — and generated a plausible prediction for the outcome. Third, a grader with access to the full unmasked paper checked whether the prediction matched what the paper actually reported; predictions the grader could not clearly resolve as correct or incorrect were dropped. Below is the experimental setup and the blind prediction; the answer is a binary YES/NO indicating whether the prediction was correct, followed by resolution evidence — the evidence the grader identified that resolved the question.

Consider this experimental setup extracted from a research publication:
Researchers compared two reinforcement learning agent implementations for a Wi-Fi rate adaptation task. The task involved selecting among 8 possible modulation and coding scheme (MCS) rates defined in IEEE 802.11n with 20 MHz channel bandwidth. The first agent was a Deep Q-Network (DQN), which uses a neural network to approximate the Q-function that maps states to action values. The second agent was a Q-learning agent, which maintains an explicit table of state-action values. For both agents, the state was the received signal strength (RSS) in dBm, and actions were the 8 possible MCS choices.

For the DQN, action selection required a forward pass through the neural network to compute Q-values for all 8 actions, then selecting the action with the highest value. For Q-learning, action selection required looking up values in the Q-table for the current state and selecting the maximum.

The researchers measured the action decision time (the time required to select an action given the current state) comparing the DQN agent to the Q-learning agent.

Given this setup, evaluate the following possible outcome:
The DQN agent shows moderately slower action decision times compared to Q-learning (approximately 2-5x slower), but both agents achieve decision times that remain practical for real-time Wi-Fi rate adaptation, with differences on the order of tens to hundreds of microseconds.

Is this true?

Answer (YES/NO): NO